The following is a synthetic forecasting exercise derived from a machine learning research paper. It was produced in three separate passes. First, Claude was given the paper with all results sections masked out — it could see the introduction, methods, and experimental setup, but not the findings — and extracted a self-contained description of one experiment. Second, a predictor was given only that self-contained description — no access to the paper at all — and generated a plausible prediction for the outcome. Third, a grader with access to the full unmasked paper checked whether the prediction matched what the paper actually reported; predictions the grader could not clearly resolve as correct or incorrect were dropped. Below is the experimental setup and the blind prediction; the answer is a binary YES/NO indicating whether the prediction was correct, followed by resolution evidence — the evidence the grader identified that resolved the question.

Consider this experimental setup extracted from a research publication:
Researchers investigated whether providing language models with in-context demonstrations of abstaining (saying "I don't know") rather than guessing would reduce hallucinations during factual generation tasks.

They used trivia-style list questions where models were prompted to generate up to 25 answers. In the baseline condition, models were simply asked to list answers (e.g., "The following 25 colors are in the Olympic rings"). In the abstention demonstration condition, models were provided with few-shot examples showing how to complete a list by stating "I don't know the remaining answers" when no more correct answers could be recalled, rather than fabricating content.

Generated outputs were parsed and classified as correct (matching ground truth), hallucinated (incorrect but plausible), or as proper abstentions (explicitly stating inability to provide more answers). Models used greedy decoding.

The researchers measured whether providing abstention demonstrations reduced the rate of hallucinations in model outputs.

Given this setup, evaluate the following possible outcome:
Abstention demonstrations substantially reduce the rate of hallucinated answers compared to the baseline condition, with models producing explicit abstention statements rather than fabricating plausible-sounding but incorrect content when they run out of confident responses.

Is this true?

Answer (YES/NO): NO